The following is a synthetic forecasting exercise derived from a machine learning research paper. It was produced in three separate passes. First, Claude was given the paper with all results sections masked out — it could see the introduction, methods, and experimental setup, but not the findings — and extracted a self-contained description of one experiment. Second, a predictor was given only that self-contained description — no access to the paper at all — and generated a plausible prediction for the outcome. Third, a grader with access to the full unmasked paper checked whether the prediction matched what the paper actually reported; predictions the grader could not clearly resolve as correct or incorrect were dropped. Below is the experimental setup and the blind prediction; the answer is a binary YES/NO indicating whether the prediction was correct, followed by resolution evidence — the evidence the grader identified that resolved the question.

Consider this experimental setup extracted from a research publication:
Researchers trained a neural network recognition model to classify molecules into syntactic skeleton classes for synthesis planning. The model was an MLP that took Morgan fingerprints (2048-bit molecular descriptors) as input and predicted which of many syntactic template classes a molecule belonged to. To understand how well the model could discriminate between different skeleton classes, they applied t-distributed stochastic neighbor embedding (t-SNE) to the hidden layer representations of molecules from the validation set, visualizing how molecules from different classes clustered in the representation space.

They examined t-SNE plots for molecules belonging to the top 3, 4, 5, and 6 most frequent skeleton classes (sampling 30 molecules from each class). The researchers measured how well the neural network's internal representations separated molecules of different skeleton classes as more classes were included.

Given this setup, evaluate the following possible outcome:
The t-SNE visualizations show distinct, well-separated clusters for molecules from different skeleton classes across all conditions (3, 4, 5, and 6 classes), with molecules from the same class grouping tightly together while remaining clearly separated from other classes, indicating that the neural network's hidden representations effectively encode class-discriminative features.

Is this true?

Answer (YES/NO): NO